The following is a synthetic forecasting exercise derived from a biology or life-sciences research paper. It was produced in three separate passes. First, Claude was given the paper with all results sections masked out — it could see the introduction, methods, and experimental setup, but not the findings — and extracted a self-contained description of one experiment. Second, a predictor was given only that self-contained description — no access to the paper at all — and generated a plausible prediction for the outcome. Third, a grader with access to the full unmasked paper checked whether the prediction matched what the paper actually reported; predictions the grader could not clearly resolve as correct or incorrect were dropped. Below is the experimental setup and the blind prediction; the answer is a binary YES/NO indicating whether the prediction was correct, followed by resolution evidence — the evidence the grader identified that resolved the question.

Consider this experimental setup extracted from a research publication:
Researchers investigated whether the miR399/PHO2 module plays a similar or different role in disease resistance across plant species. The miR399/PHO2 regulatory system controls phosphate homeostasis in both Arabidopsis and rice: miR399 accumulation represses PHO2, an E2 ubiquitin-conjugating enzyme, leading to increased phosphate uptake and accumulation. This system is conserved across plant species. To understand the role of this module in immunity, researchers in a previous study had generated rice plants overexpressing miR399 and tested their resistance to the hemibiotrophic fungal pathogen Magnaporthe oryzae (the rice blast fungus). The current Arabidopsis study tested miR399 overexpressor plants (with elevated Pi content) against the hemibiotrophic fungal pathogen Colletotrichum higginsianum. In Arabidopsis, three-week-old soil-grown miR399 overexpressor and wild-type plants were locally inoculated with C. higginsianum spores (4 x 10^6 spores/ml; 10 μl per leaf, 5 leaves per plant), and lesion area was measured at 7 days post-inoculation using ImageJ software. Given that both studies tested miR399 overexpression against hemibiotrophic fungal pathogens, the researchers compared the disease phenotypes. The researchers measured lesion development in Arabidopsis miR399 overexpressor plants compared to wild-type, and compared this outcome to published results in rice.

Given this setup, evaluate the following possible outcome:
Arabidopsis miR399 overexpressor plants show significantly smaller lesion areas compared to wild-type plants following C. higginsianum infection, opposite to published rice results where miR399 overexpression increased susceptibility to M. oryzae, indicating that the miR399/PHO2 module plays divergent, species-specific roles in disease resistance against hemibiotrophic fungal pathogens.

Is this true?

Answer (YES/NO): YES